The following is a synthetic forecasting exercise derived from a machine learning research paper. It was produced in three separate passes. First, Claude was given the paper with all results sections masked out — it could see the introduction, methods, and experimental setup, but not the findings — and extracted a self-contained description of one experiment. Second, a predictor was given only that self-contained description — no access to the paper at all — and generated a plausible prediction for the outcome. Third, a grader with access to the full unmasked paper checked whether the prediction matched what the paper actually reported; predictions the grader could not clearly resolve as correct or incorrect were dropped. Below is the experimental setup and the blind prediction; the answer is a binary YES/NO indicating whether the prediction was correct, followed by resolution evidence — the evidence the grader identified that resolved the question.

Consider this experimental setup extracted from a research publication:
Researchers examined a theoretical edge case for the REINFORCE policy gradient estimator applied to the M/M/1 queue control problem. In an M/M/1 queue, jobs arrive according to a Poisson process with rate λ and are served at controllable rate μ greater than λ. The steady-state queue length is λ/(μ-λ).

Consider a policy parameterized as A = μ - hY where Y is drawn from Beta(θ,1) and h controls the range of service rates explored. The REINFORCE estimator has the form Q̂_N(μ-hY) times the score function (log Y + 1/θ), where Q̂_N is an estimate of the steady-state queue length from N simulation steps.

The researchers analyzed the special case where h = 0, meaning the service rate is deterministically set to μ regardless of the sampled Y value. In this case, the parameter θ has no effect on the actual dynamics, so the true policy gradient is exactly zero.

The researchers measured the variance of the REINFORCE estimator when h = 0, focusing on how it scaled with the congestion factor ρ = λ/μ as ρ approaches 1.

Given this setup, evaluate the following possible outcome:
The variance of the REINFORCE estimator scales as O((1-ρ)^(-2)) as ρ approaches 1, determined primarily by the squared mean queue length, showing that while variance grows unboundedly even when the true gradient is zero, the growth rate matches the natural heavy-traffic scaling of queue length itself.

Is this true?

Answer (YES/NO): NO